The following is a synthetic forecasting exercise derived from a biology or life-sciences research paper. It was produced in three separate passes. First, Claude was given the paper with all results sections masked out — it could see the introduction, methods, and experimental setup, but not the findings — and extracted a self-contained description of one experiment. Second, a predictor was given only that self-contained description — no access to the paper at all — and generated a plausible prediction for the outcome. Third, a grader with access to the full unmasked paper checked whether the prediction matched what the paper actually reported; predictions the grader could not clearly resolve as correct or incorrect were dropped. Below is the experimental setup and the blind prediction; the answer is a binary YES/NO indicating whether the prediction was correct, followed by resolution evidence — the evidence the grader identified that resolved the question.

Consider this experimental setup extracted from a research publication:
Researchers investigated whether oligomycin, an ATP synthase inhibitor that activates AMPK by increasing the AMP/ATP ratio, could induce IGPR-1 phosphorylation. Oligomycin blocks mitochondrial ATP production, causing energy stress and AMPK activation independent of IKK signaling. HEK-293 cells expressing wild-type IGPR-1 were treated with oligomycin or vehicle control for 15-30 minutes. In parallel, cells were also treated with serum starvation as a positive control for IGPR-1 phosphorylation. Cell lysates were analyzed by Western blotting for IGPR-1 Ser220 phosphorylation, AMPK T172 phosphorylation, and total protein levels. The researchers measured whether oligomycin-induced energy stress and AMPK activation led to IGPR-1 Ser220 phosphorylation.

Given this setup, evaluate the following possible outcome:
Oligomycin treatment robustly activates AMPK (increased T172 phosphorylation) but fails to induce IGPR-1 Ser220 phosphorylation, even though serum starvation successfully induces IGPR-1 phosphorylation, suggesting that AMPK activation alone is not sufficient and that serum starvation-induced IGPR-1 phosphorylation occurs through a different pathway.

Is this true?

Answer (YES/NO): NO